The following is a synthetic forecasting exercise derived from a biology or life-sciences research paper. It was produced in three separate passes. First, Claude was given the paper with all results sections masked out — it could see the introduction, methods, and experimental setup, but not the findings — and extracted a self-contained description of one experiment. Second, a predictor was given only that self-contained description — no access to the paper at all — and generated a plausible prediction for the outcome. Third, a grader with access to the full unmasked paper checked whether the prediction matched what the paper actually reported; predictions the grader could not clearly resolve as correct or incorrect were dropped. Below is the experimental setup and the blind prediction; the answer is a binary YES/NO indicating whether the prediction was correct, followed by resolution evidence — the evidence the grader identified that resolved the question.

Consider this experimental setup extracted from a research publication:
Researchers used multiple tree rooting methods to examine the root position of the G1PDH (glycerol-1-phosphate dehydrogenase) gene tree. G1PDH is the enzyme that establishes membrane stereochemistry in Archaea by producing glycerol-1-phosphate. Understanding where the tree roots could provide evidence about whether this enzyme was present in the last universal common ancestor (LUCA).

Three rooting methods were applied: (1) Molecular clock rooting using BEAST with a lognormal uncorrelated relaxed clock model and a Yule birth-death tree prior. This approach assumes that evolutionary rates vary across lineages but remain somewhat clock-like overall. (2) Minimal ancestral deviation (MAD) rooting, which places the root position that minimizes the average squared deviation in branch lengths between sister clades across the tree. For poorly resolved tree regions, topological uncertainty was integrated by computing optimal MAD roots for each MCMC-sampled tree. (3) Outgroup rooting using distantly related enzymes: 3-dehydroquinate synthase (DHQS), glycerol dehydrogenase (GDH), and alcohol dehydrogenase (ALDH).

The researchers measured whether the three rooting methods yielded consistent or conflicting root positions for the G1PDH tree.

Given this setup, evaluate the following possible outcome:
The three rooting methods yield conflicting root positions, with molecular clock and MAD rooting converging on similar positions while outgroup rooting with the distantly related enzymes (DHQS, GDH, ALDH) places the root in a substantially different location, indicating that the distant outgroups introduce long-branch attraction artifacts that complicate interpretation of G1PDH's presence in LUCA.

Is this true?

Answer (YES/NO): YES